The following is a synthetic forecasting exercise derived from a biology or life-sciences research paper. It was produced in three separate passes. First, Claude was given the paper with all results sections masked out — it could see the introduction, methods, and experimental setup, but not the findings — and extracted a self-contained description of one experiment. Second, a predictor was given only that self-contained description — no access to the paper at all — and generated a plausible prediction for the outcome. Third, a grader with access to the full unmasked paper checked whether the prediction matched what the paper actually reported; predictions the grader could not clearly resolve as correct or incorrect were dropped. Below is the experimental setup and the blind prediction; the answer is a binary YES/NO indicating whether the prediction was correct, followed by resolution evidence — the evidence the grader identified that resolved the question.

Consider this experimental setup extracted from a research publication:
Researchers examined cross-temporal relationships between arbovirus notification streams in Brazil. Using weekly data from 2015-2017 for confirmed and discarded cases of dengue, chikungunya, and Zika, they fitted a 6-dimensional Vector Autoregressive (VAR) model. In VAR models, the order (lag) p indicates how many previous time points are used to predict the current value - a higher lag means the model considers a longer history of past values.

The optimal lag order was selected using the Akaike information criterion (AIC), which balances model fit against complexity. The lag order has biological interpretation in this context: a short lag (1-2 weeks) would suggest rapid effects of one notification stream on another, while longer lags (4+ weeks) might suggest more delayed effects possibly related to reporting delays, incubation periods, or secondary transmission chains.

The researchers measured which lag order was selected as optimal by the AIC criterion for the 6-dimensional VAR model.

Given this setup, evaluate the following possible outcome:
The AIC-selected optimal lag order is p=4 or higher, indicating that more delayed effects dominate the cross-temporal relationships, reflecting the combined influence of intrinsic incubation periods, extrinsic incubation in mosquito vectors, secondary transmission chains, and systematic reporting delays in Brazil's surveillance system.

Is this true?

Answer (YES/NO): YES